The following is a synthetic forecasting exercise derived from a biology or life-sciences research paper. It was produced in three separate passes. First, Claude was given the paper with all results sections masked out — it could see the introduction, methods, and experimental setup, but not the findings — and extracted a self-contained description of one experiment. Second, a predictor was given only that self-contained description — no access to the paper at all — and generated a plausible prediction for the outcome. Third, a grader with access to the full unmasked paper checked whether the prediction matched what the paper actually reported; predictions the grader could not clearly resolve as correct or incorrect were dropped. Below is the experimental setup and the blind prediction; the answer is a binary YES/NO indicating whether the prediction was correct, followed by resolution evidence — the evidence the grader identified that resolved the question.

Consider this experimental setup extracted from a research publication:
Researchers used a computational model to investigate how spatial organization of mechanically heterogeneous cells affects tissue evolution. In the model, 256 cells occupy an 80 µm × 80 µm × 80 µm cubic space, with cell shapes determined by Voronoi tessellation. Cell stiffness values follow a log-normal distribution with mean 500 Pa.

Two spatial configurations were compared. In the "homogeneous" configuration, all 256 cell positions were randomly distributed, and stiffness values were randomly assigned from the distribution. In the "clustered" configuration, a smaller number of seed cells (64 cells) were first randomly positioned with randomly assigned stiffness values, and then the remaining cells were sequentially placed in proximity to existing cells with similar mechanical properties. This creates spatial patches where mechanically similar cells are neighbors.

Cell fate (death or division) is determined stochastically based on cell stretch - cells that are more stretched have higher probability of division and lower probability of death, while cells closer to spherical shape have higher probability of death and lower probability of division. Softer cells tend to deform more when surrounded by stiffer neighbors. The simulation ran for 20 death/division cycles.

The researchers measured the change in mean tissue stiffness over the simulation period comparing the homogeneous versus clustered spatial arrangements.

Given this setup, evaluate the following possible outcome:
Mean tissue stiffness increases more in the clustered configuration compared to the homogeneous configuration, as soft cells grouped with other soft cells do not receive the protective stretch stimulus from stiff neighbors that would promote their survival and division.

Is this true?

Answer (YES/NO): NO